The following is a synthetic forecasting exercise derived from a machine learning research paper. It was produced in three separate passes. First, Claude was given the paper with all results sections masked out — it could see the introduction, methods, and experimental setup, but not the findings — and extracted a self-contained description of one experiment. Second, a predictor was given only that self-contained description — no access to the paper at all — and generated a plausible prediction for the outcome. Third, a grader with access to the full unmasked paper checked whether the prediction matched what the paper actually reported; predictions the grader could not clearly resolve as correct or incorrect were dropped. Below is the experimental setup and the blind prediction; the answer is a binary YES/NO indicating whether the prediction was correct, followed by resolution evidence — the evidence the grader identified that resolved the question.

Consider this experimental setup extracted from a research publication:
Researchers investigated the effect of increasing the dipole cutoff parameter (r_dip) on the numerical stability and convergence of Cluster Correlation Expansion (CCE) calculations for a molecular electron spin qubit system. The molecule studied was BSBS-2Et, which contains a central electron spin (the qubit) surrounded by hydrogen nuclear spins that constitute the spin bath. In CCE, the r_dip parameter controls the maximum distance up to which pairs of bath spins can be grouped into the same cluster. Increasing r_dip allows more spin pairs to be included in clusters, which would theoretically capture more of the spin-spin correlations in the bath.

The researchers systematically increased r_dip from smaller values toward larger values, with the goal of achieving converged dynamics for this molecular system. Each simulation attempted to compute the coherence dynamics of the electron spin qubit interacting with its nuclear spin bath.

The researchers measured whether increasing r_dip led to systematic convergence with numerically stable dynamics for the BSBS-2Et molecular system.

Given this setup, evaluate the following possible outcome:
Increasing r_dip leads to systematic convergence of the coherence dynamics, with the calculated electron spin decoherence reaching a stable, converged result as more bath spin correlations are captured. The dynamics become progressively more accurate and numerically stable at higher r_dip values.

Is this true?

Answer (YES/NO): NO